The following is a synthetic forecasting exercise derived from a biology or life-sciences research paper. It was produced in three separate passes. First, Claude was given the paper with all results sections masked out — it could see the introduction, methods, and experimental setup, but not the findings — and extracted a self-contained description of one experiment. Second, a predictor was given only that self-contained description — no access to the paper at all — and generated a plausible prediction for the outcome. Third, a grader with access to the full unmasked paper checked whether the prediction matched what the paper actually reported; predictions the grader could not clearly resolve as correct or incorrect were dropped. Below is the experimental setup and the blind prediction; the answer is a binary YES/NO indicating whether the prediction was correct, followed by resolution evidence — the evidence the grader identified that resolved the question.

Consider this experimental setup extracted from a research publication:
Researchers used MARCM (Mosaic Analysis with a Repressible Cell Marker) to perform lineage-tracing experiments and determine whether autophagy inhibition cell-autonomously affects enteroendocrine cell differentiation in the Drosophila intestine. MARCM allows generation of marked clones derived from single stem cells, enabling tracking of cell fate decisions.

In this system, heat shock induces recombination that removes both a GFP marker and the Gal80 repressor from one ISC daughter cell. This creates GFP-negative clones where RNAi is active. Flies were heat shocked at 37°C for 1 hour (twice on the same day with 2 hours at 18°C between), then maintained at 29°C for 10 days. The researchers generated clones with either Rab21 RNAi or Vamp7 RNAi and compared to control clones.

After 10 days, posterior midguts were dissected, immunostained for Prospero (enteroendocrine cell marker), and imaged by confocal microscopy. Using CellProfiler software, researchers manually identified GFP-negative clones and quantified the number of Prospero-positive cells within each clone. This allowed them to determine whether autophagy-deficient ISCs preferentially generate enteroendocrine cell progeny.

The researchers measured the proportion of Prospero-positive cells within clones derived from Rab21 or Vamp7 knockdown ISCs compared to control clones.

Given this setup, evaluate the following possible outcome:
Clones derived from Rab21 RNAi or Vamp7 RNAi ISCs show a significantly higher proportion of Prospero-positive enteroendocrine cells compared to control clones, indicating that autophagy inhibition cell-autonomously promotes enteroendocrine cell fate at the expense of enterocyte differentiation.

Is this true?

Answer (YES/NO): NO